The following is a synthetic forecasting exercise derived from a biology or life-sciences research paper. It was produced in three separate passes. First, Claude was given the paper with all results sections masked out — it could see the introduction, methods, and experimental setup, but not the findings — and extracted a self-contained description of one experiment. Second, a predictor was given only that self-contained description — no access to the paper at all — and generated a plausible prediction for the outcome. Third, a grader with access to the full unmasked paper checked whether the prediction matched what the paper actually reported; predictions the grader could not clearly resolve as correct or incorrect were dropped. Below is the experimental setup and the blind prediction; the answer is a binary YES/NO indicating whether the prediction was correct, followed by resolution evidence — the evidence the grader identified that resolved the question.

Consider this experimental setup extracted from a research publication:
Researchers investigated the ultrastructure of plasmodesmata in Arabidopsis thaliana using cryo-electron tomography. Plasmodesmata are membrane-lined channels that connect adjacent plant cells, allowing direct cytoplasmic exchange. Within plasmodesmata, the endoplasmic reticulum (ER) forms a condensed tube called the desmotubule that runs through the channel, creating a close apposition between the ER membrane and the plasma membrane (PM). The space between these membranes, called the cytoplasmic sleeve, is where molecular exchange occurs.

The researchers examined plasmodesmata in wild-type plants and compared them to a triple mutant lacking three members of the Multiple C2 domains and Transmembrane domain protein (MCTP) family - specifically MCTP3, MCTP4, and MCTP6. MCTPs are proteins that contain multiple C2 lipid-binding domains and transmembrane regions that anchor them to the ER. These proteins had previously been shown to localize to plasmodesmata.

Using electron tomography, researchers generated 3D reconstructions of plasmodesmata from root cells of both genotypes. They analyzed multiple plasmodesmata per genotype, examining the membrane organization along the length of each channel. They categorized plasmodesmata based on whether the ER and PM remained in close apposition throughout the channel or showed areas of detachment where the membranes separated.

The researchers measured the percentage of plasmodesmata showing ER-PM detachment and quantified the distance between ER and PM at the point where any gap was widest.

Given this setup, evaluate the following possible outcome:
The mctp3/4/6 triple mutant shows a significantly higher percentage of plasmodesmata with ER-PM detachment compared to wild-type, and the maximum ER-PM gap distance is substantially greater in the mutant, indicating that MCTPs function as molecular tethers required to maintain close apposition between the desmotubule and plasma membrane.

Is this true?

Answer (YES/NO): YES